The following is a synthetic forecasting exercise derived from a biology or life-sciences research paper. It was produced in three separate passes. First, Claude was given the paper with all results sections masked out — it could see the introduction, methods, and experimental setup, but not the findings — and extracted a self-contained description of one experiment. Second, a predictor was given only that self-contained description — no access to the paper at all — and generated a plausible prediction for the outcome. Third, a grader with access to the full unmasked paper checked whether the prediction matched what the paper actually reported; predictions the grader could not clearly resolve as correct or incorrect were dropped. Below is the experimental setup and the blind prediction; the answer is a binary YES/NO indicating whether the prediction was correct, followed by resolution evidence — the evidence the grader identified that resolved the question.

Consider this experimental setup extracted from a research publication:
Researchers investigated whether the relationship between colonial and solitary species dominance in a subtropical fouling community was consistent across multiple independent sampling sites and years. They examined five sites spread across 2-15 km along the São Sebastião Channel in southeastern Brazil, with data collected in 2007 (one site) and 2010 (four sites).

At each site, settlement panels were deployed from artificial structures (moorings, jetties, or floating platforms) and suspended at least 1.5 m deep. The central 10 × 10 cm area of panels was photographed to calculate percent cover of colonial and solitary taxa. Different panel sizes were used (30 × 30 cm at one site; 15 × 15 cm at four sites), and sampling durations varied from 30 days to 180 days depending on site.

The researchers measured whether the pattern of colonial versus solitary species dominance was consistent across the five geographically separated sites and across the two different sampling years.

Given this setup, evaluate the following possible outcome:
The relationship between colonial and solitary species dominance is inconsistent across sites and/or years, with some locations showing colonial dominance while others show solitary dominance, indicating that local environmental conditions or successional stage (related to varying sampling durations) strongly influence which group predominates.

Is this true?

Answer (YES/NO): NO